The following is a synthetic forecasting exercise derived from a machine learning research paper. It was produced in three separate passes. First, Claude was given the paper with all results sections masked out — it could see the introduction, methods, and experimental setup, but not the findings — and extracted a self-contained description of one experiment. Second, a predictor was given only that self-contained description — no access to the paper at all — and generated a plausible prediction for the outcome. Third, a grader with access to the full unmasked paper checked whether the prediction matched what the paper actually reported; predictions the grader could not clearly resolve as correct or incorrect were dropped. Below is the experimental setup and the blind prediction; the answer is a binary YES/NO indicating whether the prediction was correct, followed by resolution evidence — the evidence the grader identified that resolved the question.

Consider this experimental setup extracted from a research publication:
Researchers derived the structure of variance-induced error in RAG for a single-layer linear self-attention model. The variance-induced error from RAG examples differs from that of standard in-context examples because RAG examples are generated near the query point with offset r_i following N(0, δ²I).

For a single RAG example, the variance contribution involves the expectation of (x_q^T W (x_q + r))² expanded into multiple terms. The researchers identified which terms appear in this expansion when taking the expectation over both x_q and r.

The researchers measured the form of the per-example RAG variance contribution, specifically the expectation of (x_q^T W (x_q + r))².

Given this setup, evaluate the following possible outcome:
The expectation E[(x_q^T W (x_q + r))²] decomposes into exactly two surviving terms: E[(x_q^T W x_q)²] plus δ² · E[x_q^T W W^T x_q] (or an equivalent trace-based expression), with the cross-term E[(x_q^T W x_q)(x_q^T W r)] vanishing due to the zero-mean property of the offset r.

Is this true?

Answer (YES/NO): YES